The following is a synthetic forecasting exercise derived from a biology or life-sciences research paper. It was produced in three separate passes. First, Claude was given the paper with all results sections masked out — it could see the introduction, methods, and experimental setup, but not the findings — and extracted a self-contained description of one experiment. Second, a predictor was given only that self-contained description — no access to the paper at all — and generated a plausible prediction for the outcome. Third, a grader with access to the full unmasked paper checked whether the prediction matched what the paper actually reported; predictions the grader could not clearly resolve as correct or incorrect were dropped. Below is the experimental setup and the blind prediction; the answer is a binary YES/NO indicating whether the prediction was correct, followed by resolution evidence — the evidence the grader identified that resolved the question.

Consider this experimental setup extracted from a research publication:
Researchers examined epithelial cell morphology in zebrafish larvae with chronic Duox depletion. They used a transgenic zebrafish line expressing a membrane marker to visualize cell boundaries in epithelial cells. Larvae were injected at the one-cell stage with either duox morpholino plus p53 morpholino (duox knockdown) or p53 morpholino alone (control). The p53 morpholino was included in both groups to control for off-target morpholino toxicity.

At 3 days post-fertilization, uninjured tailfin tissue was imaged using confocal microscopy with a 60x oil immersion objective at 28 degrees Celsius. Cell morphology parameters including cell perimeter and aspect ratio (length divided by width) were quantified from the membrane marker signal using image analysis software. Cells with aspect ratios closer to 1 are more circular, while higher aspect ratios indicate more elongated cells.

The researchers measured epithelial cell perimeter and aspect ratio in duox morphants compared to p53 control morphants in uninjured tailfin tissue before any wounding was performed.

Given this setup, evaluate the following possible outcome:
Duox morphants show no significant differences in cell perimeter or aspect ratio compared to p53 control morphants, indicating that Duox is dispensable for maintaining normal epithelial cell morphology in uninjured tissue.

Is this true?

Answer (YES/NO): NO